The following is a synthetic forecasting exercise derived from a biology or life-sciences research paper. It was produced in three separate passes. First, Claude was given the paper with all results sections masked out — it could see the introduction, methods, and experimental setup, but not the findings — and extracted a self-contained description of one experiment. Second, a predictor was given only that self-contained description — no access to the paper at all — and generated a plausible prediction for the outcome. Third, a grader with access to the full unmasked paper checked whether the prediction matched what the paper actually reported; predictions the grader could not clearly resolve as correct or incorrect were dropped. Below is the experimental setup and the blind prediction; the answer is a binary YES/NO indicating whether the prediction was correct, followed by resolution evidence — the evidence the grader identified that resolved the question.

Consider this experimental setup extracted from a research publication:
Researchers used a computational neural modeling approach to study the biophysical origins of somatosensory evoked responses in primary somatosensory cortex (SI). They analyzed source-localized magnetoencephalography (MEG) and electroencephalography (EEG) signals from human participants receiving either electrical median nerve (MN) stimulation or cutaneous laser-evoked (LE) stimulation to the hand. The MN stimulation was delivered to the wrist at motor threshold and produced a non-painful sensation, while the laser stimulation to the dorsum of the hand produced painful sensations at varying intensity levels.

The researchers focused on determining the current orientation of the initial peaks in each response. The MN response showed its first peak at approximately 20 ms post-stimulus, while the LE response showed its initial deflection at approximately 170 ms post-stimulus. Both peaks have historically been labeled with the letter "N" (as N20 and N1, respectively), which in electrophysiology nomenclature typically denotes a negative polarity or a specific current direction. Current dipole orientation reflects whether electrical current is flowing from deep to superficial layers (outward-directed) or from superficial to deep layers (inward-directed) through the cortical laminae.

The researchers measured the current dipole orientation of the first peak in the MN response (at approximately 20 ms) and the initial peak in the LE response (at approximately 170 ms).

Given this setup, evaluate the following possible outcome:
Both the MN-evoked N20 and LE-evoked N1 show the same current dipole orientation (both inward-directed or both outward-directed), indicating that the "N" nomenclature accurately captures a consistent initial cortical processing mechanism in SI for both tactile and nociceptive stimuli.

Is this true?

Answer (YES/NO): NO